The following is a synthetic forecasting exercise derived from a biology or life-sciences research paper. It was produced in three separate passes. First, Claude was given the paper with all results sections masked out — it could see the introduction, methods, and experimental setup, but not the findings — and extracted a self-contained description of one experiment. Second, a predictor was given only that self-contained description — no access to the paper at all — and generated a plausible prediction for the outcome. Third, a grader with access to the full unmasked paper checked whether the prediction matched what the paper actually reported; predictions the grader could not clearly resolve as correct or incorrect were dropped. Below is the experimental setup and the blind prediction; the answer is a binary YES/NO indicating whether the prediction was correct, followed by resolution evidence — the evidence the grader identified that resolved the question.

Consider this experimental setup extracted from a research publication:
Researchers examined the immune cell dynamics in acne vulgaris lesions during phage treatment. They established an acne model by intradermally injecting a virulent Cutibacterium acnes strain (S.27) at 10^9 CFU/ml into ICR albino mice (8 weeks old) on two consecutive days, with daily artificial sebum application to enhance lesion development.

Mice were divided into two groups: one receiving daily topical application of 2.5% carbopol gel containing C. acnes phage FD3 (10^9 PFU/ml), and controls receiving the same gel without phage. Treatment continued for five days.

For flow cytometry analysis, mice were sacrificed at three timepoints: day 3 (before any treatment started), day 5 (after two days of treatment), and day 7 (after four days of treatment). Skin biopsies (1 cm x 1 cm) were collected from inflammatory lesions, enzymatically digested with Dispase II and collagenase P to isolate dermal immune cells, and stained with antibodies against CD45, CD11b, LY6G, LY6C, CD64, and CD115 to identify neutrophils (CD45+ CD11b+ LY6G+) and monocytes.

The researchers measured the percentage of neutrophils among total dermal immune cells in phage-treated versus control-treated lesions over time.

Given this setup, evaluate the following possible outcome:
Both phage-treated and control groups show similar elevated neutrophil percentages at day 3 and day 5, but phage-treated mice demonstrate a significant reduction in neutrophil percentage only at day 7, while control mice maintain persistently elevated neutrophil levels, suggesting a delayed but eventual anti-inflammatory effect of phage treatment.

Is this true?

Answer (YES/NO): NO